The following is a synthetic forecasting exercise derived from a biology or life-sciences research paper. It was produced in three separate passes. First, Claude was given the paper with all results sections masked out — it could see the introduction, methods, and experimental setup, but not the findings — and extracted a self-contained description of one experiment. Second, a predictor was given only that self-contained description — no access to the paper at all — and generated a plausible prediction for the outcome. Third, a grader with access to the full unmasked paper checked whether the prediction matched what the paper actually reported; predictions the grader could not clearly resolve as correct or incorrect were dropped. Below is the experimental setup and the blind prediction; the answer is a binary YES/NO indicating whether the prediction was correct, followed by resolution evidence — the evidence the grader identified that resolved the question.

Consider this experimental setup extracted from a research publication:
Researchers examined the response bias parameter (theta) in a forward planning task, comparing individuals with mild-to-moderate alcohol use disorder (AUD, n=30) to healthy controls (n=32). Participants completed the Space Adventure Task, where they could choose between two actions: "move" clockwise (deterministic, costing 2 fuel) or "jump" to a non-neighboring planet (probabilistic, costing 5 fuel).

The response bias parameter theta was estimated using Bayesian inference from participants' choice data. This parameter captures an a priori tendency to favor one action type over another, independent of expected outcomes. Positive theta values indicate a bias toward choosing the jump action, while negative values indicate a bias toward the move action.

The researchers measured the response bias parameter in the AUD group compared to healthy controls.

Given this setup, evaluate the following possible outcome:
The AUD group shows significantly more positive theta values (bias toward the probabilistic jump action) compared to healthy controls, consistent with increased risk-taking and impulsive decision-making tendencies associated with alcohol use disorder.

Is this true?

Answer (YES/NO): NO